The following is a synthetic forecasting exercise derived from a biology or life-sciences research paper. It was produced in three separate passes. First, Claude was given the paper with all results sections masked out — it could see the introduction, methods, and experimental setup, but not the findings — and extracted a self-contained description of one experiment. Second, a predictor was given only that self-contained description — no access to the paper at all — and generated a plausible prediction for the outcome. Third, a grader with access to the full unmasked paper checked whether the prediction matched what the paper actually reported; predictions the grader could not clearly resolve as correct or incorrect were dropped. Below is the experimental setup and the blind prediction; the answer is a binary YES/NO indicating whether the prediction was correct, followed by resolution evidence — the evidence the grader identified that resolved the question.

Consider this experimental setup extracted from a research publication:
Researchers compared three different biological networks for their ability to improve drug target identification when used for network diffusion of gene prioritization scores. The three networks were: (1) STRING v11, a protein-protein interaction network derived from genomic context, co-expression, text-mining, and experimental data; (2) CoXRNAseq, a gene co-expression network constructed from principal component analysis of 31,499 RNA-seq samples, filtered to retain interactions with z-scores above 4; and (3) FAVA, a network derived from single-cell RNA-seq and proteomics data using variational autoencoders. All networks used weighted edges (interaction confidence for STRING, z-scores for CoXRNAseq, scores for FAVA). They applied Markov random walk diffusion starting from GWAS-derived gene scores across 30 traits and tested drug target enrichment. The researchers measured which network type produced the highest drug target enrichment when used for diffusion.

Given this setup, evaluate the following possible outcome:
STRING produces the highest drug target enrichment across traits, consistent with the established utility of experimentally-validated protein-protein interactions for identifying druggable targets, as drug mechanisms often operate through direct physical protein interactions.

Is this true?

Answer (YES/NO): YES